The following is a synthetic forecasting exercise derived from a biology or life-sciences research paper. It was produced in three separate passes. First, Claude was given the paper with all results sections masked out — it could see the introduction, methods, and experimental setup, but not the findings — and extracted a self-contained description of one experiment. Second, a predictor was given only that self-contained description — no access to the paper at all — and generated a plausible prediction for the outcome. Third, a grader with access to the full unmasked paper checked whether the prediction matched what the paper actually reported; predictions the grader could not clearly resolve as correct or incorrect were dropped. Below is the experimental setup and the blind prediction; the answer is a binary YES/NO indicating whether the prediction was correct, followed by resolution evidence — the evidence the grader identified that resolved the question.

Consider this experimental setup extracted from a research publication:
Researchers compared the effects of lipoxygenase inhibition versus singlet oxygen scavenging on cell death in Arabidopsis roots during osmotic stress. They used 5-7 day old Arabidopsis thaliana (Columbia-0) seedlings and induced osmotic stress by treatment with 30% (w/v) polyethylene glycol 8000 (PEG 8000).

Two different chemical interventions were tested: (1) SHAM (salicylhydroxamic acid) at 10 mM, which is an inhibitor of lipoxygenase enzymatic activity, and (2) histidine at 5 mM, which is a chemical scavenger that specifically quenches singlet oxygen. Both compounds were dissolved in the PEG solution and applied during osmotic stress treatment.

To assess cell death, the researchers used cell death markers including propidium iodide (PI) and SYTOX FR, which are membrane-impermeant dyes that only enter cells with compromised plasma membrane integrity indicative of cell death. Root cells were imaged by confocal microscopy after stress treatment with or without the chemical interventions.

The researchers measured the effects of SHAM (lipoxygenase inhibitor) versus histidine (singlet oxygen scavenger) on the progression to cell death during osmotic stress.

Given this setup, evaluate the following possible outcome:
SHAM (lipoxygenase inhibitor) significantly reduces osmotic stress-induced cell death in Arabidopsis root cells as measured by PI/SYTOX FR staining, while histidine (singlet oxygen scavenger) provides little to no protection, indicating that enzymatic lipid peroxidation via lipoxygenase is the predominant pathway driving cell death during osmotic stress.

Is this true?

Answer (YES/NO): NO